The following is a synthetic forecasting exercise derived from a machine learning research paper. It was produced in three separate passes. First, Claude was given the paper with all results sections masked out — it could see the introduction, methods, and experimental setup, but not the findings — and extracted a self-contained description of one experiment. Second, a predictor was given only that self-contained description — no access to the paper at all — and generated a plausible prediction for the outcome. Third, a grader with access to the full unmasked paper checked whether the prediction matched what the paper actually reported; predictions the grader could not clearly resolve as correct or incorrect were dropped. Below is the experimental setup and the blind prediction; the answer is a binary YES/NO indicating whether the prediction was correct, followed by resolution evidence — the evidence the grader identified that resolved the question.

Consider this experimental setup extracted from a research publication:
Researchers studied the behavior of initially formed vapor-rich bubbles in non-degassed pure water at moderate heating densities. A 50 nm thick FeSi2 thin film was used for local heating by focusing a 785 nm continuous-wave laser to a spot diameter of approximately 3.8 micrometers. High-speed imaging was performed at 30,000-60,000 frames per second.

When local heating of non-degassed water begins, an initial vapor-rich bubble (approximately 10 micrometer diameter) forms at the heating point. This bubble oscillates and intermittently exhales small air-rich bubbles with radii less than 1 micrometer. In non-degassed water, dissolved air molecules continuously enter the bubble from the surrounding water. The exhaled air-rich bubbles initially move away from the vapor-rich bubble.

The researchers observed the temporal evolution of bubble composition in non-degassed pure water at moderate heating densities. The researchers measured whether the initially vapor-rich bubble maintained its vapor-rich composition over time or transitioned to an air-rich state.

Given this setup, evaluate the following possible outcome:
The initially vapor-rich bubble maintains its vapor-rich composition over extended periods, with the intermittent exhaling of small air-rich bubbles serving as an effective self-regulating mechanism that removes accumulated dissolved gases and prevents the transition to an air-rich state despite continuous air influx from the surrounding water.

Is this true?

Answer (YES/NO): NO